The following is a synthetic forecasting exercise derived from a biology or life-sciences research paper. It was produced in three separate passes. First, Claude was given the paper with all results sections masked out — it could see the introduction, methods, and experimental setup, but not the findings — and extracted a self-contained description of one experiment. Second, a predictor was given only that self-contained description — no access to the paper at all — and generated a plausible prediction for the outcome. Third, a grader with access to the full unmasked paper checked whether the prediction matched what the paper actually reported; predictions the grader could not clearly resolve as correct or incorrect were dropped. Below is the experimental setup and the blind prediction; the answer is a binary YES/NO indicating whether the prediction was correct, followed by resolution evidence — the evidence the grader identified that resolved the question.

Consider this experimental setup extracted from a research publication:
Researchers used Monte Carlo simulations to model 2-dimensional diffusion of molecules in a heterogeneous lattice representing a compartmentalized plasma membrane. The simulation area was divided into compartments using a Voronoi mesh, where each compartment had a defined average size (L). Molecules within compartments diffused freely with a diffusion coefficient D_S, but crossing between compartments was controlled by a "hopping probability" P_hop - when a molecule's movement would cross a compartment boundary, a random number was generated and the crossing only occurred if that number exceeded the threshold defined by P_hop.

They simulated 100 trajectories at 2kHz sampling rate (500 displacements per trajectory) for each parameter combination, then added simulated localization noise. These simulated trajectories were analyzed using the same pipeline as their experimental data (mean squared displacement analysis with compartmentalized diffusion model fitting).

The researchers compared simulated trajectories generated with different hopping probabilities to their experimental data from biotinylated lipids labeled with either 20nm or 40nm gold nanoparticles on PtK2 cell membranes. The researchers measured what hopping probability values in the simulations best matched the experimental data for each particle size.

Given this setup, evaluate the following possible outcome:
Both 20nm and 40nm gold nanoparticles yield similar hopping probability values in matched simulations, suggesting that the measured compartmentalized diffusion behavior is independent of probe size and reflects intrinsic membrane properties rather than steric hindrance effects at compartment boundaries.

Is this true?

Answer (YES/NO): NO